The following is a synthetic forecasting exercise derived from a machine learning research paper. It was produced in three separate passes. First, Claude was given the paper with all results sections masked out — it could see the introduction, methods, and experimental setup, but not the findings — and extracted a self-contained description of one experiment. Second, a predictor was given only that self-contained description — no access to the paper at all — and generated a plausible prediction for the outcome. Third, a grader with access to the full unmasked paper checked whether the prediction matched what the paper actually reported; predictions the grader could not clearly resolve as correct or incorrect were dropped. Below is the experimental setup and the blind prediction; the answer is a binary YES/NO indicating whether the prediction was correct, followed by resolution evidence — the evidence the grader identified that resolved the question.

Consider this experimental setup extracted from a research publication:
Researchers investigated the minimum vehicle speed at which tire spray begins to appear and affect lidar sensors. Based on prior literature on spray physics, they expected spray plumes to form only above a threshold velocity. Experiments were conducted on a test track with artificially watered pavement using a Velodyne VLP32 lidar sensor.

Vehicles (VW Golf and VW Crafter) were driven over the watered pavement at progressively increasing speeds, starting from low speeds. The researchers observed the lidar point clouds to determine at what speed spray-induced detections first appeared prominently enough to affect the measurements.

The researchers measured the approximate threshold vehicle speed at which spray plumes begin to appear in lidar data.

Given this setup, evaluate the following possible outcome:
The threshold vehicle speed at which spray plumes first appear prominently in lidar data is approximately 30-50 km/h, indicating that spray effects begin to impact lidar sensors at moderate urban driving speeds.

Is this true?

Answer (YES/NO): NO